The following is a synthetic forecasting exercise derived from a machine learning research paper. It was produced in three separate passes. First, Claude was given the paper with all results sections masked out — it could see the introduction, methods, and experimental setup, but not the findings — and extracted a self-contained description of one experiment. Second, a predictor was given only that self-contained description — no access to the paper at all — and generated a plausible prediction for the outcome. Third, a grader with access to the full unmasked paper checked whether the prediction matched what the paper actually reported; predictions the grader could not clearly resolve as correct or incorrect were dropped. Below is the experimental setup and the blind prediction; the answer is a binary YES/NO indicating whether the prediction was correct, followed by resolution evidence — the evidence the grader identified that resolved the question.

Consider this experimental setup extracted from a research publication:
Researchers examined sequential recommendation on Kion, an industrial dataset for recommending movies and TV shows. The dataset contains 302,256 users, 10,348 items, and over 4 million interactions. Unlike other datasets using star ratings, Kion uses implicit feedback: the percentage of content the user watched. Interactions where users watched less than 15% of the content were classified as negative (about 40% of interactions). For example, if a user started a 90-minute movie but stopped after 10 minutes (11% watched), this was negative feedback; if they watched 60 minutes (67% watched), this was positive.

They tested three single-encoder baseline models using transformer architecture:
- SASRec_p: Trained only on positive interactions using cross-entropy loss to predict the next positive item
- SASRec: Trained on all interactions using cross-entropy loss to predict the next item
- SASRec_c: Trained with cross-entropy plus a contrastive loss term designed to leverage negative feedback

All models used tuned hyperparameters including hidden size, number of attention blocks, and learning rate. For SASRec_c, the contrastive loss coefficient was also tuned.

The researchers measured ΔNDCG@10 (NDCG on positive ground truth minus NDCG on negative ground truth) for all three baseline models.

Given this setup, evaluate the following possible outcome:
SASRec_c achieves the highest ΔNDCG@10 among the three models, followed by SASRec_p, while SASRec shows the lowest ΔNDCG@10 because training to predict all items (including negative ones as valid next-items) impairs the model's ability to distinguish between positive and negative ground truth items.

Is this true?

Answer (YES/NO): NO